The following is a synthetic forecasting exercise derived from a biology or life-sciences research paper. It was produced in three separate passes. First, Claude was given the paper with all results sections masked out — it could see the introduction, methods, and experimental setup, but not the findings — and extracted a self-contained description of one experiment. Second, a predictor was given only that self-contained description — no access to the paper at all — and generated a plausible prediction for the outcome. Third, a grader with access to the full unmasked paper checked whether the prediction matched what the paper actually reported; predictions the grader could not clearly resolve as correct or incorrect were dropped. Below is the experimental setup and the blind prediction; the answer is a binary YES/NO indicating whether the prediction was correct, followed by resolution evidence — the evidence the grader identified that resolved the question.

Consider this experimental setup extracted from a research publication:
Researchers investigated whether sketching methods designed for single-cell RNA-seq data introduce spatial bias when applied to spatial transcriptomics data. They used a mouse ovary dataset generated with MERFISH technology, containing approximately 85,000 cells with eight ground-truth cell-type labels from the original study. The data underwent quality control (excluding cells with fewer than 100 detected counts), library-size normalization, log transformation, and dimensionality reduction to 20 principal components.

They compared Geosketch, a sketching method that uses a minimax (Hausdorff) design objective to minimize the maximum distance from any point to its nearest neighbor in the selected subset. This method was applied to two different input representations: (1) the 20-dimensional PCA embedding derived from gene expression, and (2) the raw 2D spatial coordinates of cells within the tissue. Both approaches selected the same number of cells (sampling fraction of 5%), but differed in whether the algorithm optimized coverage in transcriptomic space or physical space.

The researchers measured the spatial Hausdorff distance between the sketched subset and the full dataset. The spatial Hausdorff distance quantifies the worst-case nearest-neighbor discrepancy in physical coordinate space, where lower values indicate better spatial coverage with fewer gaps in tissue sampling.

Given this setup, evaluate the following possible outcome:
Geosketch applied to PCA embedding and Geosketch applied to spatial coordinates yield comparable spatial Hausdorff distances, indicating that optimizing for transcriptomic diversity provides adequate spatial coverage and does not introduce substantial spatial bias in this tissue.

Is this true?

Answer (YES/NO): NO